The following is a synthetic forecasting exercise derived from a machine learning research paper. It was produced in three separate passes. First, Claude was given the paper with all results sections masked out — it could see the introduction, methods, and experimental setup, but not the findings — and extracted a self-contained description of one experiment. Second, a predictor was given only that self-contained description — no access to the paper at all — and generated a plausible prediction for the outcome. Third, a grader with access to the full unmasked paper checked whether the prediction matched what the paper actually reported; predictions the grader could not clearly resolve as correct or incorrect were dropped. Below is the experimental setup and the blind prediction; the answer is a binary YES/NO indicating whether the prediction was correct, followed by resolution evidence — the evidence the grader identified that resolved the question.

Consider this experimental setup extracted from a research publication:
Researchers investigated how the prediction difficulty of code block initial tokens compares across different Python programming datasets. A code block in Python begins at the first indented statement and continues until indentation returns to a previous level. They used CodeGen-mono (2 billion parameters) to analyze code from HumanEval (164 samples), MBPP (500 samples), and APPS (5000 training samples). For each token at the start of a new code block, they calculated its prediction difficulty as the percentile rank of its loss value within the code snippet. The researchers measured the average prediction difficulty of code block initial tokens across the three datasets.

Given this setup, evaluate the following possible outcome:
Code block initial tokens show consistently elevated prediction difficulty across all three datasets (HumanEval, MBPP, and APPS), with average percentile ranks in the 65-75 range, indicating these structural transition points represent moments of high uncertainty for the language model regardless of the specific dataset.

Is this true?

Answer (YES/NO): NO